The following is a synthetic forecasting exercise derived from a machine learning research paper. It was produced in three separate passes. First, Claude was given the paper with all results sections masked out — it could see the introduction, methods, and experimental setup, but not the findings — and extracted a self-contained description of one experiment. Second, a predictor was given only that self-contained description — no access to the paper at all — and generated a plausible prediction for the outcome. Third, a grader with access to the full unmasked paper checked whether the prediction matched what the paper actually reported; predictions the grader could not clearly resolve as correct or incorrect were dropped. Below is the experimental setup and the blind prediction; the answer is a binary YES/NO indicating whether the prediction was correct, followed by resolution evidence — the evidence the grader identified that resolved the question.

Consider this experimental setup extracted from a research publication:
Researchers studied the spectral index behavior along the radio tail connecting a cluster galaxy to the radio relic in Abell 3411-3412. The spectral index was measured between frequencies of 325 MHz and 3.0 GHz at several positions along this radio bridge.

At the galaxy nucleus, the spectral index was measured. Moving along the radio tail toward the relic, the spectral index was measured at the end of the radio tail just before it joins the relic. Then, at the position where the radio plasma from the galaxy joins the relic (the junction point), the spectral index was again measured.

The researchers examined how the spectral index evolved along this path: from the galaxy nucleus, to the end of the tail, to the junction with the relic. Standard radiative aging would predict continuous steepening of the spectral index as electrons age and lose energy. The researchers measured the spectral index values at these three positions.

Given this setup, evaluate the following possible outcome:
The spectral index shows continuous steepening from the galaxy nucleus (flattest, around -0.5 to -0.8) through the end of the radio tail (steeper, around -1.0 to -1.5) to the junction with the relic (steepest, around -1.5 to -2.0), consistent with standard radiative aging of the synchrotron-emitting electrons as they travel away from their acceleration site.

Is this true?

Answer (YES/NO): NO